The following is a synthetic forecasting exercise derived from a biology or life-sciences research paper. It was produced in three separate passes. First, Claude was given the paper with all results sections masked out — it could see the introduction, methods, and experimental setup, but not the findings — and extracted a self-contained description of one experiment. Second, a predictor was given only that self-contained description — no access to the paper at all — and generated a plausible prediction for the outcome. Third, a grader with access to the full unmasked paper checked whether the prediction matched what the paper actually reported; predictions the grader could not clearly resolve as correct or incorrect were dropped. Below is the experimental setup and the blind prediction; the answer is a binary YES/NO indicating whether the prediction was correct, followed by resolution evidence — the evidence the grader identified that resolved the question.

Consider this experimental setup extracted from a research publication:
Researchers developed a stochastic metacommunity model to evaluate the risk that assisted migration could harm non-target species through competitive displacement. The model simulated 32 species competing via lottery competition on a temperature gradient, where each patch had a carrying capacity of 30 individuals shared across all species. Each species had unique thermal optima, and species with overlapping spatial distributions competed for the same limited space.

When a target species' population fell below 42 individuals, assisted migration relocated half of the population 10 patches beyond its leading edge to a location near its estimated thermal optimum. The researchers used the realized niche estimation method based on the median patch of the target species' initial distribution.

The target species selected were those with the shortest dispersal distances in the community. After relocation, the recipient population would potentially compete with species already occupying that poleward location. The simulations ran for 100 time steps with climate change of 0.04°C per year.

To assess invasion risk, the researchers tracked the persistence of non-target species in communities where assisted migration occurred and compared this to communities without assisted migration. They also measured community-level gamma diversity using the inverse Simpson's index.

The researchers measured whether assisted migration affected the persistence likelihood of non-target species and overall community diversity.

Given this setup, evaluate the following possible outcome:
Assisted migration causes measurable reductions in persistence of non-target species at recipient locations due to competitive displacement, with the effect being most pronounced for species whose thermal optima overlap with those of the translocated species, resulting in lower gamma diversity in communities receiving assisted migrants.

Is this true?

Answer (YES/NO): NO